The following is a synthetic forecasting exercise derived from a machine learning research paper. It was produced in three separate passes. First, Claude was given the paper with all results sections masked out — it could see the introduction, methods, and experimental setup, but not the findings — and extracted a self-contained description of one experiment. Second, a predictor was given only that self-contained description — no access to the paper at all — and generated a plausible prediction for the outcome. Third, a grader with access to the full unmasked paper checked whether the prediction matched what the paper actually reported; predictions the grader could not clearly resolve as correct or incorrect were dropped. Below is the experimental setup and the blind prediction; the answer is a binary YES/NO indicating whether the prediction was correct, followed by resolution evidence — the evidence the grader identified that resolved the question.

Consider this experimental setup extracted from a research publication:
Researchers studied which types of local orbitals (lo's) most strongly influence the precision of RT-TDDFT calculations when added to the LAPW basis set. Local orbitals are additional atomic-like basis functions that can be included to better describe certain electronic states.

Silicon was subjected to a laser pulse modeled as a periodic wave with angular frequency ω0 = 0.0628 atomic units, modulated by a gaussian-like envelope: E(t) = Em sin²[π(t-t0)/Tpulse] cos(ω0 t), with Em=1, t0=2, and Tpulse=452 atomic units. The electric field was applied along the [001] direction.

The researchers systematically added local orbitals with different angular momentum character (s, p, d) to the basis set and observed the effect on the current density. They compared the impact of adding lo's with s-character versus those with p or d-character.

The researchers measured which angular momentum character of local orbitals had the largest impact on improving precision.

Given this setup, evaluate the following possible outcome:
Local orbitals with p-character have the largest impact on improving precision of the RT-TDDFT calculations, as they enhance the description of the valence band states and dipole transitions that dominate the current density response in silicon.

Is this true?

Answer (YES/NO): NO